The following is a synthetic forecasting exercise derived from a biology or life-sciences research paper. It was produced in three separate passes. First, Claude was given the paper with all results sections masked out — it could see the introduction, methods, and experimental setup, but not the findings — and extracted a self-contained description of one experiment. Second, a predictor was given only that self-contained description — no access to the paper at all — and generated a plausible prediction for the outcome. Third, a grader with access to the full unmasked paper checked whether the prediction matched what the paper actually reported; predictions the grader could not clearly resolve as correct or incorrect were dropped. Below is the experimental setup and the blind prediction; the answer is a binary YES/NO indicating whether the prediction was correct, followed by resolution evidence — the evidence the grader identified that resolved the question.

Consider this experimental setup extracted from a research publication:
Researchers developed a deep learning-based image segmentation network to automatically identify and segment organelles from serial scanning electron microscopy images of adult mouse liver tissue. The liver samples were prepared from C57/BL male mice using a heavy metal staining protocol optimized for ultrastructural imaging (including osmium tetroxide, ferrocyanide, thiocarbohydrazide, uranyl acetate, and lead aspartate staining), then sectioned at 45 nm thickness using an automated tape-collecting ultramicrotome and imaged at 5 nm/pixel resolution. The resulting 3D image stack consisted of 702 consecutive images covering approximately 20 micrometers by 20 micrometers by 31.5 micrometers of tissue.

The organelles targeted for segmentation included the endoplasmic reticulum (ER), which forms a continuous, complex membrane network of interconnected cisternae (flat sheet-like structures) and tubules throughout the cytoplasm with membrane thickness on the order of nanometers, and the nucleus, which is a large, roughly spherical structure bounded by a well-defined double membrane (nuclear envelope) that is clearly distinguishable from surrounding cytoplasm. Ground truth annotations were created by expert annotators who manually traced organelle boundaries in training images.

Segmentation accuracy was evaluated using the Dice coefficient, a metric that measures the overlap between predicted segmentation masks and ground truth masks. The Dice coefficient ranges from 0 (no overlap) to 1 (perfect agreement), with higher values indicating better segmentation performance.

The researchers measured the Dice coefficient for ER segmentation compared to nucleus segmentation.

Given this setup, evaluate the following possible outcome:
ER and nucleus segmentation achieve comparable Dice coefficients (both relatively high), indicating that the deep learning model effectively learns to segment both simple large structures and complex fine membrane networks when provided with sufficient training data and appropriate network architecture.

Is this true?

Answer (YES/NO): NO